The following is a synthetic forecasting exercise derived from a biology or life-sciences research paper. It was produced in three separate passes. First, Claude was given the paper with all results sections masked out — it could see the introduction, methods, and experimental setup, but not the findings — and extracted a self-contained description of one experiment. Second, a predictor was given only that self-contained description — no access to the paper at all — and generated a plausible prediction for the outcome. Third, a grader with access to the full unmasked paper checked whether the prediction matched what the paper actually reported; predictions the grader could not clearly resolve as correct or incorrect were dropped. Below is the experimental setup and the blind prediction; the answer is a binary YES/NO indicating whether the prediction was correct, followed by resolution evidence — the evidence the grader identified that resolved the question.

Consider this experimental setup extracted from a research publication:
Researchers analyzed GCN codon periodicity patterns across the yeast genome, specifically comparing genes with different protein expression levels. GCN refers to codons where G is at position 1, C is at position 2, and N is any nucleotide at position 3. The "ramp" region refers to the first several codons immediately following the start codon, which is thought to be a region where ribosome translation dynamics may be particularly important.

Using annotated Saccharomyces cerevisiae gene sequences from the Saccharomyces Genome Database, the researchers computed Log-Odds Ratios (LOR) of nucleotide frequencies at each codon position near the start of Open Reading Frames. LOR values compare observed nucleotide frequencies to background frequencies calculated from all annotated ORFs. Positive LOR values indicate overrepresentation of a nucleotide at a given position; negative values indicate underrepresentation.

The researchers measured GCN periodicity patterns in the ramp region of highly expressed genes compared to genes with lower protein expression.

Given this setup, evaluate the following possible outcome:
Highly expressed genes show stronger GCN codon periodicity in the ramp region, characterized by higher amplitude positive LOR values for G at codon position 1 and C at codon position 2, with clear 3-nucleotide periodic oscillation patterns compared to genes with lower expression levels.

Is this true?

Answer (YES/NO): YES